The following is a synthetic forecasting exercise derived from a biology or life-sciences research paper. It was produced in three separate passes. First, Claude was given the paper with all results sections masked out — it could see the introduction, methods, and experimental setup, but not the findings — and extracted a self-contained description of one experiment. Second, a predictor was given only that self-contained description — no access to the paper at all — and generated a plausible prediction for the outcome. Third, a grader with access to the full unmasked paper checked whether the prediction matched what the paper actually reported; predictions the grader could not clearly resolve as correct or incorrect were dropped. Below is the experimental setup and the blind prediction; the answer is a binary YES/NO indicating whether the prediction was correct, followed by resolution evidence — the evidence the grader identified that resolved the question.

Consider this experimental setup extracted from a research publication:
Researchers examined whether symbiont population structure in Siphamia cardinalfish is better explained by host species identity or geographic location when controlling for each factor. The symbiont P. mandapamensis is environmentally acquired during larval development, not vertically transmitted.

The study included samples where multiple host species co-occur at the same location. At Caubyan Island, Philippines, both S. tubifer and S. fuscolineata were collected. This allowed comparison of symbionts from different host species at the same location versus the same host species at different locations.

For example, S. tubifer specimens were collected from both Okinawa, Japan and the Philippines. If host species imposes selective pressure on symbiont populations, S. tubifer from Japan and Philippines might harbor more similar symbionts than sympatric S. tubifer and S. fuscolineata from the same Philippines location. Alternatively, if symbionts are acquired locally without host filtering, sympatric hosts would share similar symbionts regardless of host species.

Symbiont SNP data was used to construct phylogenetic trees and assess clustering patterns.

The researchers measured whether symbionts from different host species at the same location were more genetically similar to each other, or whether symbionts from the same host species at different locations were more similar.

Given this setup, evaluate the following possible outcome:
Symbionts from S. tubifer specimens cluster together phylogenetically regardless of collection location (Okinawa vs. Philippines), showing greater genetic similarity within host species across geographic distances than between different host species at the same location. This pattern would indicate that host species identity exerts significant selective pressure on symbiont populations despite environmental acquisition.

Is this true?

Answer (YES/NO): NO